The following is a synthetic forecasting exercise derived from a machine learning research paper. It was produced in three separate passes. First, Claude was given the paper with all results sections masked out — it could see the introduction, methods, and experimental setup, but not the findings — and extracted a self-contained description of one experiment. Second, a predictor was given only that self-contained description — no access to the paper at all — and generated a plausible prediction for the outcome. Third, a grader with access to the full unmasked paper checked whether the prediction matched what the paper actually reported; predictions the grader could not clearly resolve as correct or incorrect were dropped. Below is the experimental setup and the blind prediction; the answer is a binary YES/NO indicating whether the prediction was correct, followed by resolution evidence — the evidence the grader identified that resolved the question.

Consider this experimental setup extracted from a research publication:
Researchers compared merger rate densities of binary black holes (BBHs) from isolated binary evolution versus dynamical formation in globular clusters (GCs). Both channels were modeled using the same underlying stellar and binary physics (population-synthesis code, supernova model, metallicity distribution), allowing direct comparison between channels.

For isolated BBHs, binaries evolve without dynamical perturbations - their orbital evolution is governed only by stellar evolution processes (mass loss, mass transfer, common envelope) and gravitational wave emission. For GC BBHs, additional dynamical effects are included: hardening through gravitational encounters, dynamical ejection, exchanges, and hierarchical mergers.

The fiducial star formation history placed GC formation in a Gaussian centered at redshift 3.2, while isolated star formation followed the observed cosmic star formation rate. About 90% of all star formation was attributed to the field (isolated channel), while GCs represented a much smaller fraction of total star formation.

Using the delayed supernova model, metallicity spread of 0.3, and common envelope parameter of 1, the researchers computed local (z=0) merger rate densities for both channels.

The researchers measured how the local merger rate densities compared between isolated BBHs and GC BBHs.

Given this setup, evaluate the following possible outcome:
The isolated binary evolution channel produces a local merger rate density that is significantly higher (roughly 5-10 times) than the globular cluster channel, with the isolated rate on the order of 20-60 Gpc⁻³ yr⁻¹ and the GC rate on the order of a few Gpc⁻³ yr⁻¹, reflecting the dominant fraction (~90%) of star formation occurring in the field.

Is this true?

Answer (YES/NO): NO